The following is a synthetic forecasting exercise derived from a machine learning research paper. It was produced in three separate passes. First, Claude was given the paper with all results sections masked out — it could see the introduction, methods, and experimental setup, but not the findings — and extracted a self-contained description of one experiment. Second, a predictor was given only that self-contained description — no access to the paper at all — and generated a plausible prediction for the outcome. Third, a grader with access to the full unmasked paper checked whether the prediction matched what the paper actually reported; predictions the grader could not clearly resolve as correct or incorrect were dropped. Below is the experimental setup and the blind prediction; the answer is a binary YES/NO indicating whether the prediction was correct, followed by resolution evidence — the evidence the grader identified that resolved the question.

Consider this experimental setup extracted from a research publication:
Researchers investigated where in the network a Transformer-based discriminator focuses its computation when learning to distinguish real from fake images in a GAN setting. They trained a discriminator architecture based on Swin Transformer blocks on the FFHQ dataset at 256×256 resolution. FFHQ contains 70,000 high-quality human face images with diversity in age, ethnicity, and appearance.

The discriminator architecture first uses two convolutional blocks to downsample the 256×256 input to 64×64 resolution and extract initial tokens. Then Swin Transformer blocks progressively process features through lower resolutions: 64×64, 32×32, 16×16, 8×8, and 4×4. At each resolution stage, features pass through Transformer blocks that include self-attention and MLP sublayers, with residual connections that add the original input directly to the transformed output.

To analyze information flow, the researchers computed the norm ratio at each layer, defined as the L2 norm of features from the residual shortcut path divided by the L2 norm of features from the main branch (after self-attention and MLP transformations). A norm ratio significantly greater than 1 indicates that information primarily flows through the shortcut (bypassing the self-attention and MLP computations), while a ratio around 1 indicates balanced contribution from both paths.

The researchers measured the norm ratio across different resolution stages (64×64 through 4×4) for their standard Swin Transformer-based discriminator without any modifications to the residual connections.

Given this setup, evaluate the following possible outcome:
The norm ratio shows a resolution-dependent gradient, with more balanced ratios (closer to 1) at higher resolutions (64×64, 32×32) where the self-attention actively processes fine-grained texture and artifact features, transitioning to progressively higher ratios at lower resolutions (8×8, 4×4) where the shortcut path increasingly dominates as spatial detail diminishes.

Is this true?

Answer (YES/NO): NO